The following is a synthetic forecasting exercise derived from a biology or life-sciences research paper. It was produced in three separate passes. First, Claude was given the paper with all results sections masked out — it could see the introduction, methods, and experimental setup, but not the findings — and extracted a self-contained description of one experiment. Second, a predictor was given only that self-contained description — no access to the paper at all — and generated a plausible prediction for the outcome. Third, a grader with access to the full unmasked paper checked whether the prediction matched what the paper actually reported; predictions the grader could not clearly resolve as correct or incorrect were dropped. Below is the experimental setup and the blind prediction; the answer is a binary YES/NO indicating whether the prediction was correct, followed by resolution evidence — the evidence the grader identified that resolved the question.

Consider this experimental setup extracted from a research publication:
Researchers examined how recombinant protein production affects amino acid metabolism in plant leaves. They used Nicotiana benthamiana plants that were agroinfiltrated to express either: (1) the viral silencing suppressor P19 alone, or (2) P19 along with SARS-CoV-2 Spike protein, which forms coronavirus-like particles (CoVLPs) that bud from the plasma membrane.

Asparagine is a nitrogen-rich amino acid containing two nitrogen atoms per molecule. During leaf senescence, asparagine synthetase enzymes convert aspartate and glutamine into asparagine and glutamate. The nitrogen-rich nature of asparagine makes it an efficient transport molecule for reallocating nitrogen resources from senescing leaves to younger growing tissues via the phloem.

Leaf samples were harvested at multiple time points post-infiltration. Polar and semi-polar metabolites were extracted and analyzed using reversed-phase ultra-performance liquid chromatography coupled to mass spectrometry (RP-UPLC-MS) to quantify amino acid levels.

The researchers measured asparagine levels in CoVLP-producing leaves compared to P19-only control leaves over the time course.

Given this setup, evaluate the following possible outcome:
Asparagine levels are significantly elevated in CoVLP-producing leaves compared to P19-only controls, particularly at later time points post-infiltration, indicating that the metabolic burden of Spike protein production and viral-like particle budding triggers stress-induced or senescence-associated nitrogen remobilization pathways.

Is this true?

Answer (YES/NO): YES